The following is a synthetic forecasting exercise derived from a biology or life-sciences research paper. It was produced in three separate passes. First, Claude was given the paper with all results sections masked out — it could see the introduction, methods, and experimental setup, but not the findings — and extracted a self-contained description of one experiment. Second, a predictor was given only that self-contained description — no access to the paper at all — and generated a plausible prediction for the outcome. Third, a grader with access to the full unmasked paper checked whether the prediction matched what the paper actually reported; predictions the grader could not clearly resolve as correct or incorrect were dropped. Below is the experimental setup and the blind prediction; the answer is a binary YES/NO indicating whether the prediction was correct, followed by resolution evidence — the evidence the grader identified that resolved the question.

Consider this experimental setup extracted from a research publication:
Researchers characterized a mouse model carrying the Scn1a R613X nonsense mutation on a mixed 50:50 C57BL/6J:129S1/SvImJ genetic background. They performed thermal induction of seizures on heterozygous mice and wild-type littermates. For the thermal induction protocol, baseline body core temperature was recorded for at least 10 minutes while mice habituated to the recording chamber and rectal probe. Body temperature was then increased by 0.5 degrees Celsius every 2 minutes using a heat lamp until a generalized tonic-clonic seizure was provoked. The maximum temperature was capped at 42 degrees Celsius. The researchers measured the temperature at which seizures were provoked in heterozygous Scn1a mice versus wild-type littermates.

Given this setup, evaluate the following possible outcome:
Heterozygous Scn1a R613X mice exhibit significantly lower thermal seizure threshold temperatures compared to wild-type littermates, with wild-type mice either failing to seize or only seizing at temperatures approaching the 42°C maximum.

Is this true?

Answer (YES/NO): YES